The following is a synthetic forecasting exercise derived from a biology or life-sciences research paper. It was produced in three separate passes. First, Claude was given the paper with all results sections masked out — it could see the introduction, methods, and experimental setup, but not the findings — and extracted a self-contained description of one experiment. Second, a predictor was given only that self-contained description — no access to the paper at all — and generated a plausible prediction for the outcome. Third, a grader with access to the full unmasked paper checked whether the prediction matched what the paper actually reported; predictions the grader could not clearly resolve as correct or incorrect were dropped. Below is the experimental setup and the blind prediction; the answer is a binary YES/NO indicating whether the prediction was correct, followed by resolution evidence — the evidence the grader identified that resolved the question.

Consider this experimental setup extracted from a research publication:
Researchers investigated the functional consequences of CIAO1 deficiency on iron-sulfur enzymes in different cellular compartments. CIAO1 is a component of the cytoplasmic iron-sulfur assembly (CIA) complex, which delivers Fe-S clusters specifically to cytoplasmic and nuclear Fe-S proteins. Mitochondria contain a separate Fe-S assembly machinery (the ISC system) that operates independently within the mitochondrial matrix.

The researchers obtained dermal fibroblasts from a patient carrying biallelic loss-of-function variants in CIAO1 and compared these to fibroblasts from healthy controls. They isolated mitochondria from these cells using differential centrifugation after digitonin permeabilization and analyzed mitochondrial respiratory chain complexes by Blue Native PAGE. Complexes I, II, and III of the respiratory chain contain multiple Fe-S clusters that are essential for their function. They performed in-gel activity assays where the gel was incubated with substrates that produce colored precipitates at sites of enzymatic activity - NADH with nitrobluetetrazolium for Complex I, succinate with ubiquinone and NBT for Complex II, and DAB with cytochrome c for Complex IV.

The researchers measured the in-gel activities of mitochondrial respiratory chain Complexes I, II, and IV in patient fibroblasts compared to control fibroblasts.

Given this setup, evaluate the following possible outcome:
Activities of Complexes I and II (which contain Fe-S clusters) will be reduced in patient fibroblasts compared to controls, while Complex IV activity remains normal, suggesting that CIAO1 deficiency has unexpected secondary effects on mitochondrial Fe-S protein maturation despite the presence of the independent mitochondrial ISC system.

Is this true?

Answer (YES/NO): NO